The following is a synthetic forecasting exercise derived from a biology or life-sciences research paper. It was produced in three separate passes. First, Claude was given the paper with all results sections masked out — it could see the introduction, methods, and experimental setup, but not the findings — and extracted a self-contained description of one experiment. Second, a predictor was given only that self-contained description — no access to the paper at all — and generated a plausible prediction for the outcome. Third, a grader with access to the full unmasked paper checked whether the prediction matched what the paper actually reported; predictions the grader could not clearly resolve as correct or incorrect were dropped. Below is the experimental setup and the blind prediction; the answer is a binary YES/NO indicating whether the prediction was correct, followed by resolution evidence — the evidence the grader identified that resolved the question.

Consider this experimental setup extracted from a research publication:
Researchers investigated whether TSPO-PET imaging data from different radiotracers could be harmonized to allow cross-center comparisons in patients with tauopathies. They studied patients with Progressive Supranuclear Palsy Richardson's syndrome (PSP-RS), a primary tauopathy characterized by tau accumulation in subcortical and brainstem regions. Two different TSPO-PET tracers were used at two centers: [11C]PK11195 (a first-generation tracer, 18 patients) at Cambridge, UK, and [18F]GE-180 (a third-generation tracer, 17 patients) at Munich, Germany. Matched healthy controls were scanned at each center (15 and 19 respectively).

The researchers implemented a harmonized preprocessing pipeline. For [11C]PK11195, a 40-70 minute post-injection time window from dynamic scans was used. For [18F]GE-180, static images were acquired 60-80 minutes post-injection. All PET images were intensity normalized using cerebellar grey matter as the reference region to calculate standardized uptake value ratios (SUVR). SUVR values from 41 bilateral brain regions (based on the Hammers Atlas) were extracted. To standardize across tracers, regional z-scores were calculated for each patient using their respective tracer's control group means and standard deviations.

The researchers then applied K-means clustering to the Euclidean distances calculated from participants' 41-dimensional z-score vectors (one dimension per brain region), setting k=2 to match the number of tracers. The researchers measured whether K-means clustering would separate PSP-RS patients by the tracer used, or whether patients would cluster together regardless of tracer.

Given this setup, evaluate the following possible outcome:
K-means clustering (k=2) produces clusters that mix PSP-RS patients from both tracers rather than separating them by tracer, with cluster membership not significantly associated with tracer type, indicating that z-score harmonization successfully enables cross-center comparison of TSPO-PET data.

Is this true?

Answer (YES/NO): YES